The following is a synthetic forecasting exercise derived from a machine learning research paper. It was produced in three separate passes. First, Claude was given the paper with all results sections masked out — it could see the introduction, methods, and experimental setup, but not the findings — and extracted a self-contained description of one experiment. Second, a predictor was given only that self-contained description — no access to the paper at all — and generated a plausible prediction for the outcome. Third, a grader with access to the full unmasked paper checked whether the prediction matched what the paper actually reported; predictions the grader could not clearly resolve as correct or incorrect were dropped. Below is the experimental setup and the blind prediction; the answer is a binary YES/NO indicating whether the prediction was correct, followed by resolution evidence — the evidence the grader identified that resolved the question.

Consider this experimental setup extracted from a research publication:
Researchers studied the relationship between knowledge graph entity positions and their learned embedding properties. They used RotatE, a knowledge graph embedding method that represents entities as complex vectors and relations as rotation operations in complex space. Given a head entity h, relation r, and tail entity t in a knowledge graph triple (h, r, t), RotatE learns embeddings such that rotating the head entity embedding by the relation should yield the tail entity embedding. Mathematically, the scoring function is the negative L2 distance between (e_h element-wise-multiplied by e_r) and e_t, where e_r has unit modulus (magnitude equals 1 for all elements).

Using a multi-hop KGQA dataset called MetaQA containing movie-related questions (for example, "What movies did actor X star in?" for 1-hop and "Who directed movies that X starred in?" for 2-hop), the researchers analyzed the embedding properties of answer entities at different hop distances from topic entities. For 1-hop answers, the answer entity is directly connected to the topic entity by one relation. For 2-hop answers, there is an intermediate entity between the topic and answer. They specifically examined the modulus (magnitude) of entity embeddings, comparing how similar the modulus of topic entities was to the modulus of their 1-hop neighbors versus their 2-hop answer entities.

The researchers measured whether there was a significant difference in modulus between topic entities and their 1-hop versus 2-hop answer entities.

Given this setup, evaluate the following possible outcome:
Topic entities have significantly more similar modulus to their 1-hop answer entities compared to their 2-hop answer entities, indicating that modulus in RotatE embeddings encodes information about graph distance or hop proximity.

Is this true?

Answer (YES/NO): YES